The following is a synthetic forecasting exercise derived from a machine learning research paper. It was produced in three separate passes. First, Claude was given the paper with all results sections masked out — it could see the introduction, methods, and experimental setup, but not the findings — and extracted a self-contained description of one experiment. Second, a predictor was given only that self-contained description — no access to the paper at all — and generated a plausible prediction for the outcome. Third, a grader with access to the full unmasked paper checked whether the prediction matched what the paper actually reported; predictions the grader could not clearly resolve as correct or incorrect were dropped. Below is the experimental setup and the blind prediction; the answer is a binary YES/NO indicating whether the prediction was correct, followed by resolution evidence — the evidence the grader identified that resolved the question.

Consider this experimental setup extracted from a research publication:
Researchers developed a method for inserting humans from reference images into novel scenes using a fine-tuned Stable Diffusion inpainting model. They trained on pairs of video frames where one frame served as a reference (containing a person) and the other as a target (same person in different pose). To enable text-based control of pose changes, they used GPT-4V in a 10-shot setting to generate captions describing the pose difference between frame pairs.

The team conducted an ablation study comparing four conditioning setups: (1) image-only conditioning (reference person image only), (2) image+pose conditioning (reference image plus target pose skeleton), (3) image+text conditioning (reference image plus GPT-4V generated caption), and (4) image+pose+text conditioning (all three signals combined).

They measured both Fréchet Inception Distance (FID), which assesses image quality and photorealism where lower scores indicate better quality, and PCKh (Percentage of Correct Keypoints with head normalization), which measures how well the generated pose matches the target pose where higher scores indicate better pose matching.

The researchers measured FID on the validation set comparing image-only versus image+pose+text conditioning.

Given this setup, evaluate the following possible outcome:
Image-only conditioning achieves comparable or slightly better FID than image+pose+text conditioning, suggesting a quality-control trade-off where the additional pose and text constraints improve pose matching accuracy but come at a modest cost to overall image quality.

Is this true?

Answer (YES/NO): YES